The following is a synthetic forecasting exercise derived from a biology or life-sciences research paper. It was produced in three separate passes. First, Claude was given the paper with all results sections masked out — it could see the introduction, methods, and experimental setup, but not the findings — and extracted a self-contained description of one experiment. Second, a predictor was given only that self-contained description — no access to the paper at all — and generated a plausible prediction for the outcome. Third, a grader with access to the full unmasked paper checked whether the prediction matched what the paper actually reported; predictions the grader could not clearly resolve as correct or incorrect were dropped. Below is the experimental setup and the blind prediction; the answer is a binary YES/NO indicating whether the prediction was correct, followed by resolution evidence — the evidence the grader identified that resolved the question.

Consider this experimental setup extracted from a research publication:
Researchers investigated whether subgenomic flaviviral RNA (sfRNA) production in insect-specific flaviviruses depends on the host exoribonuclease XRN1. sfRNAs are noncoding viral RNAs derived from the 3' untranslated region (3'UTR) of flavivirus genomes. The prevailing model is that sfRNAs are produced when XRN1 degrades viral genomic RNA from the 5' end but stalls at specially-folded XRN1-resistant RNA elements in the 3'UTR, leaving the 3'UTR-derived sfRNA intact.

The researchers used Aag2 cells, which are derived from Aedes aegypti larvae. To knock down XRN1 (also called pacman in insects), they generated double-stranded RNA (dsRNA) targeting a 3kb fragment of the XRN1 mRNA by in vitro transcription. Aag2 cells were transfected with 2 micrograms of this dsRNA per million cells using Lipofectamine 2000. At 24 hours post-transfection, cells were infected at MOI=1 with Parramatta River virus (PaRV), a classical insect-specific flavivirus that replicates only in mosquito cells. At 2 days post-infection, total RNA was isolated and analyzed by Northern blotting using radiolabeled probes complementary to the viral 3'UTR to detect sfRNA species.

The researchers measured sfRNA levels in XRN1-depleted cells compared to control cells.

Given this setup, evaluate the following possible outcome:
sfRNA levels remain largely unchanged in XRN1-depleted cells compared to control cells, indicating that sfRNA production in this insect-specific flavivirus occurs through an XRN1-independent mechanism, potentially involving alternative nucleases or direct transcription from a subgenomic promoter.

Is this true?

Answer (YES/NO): NO